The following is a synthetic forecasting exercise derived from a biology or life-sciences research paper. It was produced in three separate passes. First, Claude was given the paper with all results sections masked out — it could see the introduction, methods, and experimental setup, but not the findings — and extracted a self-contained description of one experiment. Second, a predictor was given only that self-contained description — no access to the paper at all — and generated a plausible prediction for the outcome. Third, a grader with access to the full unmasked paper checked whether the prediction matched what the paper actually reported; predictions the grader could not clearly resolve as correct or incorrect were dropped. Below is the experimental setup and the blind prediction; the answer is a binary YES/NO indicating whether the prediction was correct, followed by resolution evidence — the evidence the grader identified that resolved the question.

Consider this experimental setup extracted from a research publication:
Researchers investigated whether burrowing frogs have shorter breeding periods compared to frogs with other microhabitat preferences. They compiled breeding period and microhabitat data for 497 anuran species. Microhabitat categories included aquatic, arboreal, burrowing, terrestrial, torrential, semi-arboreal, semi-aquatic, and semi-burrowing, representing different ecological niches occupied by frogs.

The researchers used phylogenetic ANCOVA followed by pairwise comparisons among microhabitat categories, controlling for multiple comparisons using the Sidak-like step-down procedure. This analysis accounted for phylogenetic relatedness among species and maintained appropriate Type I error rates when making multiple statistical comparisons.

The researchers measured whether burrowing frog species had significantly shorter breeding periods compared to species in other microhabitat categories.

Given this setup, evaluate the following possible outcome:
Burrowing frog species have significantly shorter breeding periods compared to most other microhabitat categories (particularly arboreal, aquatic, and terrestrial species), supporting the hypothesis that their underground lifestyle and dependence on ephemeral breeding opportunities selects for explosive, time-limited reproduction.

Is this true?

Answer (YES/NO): NO